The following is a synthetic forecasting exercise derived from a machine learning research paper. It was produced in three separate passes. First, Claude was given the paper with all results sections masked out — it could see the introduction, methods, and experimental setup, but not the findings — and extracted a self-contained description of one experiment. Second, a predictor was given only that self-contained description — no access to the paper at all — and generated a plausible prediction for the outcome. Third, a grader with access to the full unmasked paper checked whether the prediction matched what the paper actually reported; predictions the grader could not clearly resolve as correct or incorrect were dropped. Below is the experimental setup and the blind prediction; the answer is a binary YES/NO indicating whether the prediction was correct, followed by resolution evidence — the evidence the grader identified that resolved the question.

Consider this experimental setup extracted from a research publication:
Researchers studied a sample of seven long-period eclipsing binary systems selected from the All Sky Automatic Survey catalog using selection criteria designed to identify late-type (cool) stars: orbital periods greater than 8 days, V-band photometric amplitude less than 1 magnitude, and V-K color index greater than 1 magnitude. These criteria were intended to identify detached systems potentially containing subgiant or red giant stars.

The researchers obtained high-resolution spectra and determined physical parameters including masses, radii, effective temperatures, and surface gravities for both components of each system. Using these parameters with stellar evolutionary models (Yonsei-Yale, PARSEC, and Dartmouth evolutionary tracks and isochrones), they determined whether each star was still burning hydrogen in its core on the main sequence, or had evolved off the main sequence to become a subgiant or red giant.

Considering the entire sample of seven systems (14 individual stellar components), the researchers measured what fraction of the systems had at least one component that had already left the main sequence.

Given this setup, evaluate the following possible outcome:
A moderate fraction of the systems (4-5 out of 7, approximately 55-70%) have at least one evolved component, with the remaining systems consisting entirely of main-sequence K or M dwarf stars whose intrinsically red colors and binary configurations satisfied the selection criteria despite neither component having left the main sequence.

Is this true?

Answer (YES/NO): NO